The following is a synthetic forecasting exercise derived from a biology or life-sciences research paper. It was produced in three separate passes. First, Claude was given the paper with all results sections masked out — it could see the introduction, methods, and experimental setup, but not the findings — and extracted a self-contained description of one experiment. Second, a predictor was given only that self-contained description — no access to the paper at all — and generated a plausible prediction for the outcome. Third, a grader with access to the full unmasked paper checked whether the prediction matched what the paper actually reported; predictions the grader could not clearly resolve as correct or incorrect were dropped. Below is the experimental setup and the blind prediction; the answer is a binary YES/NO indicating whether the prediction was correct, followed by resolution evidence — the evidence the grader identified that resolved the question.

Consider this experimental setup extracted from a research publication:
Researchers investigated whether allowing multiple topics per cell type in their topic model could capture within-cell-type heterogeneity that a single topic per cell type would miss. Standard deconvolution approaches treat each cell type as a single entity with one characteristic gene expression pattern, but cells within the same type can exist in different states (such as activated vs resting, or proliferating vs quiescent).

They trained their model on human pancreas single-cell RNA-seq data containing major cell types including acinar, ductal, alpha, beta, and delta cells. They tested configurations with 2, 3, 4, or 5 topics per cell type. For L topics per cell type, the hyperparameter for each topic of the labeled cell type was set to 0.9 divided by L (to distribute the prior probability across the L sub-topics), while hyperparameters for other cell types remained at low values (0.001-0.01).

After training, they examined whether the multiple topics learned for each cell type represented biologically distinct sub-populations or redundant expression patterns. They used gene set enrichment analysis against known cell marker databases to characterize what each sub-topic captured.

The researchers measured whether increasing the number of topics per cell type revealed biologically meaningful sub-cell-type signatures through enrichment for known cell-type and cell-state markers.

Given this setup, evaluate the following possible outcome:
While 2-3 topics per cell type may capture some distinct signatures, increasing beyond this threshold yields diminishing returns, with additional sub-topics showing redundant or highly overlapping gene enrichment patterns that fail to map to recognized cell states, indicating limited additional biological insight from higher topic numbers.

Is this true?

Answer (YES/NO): NO